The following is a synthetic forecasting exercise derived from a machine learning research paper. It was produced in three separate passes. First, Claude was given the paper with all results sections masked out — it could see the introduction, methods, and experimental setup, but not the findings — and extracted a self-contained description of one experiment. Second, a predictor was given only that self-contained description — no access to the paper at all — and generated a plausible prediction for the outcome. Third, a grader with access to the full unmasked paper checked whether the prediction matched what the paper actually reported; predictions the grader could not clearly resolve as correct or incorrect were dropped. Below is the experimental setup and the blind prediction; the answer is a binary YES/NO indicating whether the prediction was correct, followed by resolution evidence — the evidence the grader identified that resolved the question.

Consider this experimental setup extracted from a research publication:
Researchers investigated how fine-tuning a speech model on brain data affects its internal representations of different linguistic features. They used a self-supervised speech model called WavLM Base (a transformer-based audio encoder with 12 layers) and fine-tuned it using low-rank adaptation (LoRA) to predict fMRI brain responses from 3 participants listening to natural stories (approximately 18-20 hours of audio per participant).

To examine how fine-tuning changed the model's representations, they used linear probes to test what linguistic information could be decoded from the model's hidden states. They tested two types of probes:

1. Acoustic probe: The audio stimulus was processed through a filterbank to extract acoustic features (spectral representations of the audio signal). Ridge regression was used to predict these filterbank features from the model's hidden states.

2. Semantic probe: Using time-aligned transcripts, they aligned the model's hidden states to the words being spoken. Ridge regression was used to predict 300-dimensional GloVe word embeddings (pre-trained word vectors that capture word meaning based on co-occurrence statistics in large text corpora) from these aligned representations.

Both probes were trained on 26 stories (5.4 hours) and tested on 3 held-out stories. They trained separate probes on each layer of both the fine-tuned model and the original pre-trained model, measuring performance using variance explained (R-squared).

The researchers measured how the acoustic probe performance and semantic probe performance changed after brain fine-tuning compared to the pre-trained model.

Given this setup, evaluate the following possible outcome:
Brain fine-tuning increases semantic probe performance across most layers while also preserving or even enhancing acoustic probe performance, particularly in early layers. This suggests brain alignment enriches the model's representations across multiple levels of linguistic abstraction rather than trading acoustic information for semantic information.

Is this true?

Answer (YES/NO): NO